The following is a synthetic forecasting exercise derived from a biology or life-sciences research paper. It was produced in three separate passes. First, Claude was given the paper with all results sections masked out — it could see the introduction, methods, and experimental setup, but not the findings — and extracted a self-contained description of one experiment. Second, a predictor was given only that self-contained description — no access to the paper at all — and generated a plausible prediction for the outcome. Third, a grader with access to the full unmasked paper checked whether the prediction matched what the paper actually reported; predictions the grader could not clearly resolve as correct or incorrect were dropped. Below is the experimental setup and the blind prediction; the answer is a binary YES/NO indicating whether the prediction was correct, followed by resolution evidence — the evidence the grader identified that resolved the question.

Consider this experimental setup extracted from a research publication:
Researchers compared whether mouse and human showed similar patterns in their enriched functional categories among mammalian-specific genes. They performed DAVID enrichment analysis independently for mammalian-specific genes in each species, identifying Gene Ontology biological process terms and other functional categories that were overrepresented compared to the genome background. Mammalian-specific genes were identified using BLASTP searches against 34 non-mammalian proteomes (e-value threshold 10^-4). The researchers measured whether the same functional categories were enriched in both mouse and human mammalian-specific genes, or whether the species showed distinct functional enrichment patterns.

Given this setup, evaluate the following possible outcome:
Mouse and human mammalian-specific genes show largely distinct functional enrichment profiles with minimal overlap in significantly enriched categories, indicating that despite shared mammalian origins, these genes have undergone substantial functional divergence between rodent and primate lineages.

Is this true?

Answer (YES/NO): NO